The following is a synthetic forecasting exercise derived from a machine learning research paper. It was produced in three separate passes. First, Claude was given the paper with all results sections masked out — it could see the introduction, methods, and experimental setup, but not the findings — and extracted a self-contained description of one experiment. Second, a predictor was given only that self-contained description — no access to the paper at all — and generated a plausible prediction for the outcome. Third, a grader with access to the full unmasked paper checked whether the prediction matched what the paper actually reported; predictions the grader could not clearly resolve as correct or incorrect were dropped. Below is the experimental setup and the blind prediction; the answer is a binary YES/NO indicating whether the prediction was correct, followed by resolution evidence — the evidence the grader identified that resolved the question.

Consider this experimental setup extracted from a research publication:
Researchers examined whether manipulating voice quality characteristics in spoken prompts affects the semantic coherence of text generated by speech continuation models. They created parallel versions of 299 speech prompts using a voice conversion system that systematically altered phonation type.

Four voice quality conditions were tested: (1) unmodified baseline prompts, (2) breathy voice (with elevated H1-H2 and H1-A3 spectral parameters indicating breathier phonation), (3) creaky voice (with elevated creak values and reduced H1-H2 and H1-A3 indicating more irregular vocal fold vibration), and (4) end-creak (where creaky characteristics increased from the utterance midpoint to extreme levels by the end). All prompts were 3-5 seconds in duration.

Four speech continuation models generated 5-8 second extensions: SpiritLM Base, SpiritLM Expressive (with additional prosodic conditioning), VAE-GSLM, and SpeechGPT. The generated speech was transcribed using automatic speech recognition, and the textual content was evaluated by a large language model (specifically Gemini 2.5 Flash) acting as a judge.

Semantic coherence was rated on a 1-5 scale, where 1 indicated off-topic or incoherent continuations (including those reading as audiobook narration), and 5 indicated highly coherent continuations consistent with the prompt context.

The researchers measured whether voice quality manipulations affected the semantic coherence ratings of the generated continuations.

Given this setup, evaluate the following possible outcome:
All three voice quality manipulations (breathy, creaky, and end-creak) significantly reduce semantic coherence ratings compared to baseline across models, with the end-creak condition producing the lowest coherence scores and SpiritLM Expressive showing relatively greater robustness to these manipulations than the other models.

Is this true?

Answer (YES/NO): NO